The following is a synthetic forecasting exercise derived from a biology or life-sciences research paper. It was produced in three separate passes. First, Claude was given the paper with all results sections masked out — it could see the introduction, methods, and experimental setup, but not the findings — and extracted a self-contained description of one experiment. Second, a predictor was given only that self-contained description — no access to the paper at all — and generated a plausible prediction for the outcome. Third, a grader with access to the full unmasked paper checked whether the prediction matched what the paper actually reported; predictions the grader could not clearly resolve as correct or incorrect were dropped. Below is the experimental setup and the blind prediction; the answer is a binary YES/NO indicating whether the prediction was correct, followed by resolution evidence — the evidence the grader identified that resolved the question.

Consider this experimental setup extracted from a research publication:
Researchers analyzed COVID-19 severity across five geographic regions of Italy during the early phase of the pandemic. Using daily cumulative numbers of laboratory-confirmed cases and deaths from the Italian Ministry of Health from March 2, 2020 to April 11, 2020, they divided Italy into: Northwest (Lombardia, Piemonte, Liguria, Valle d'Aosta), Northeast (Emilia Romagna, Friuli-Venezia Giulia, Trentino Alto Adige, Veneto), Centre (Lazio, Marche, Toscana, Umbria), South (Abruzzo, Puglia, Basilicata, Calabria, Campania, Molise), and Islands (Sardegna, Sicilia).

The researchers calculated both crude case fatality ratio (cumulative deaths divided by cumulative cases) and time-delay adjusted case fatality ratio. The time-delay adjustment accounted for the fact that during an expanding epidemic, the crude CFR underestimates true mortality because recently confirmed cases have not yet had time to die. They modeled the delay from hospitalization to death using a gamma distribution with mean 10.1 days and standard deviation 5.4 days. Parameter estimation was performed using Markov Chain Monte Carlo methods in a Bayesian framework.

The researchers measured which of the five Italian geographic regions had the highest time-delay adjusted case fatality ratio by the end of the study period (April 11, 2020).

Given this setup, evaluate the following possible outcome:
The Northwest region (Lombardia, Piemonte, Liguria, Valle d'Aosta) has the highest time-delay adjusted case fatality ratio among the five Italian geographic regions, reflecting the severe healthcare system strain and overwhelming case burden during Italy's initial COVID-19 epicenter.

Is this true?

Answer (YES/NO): YES